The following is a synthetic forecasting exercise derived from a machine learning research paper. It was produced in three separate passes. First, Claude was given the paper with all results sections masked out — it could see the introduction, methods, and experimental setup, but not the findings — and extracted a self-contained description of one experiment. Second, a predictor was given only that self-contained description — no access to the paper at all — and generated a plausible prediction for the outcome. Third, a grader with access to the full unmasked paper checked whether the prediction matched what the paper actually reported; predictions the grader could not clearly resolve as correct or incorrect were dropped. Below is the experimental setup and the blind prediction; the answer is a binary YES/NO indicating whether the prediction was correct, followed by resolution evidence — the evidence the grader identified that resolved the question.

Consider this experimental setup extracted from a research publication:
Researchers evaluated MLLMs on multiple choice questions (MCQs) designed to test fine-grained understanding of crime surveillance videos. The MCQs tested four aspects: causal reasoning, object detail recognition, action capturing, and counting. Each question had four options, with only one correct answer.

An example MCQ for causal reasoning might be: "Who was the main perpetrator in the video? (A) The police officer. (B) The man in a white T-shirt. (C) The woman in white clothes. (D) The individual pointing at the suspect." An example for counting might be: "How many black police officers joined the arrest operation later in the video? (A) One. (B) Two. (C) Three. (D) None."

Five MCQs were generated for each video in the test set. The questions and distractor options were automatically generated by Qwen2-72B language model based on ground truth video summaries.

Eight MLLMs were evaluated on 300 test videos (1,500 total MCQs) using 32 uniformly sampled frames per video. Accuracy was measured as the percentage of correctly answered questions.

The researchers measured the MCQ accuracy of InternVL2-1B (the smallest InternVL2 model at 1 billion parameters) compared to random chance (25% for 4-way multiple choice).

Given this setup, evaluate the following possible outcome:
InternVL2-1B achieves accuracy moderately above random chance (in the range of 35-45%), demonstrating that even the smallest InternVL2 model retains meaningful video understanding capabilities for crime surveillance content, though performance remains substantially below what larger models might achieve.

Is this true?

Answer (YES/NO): NO